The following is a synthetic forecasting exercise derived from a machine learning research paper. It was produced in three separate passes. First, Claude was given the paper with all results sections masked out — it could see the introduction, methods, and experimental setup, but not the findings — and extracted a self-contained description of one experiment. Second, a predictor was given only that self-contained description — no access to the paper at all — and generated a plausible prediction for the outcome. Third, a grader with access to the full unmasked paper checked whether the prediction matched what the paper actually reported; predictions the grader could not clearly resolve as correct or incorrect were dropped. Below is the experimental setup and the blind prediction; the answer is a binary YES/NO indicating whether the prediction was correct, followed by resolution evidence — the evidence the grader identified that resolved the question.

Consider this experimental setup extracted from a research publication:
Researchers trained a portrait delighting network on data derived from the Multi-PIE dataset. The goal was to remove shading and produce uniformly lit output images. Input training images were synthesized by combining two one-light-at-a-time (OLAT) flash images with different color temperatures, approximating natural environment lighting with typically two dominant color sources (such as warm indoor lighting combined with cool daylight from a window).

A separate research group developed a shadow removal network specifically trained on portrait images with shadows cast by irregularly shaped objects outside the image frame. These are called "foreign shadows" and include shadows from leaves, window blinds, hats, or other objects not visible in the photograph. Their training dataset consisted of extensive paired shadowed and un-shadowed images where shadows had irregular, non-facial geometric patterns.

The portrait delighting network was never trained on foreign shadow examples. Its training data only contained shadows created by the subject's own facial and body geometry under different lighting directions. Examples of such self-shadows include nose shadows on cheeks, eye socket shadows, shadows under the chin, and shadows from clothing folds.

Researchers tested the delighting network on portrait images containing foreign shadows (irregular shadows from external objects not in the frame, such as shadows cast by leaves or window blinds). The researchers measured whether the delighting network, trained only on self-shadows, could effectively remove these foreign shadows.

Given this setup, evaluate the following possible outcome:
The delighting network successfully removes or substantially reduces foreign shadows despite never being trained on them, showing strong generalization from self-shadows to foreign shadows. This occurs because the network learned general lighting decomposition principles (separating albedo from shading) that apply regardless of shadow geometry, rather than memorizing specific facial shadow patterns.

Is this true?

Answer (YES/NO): YES